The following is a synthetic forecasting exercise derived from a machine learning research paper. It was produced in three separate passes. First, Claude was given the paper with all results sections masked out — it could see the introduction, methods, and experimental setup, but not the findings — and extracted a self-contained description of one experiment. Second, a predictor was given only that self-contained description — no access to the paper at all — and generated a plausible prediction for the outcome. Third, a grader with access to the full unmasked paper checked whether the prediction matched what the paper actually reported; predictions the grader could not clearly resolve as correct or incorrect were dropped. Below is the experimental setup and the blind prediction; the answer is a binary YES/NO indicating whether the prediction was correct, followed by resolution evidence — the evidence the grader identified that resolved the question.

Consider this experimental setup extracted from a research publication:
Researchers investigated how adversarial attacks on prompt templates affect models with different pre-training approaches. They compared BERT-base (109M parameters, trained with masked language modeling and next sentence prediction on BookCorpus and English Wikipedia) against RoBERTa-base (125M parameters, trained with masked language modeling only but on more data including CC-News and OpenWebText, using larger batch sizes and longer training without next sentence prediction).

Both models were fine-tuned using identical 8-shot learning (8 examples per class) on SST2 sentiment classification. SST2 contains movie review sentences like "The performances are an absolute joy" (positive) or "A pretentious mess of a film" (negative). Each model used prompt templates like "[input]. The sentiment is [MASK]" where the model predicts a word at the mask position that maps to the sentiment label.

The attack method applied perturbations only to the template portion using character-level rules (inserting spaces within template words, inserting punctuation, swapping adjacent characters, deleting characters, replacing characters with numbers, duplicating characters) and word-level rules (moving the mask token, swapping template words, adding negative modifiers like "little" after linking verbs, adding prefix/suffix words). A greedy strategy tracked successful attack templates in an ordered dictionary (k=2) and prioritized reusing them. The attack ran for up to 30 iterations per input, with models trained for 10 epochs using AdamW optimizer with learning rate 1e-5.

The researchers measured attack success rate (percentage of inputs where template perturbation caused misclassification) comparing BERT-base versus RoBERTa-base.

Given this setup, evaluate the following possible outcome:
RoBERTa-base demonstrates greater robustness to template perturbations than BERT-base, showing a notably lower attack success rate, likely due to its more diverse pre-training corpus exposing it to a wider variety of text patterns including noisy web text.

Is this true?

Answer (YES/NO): NO